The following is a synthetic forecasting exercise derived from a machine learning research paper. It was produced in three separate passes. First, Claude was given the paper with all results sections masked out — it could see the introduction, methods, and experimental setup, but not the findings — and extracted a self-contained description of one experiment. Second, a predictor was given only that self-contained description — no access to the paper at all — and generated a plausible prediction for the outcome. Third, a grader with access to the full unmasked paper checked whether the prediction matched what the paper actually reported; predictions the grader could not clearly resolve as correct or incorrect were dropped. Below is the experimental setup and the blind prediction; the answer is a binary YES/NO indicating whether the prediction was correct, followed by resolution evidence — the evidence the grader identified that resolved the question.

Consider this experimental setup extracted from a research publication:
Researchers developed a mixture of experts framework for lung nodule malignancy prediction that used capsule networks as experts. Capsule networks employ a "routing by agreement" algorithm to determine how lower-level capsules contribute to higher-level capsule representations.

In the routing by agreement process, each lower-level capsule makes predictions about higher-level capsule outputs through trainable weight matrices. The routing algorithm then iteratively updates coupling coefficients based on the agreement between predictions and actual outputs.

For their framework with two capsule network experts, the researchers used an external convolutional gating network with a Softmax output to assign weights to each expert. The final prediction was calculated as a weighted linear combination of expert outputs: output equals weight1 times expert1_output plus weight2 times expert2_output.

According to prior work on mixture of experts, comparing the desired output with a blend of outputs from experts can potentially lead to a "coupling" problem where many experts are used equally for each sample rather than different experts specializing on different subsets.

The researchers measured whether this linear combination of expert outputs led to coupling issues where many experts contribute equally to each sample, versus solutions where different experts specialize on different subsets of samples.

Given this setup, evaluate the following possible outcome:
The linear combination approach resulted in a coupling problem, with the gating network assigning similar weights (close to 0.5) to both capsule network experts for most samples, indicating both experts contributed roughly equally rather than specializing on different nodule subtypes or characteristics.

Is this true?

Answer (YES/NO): NO